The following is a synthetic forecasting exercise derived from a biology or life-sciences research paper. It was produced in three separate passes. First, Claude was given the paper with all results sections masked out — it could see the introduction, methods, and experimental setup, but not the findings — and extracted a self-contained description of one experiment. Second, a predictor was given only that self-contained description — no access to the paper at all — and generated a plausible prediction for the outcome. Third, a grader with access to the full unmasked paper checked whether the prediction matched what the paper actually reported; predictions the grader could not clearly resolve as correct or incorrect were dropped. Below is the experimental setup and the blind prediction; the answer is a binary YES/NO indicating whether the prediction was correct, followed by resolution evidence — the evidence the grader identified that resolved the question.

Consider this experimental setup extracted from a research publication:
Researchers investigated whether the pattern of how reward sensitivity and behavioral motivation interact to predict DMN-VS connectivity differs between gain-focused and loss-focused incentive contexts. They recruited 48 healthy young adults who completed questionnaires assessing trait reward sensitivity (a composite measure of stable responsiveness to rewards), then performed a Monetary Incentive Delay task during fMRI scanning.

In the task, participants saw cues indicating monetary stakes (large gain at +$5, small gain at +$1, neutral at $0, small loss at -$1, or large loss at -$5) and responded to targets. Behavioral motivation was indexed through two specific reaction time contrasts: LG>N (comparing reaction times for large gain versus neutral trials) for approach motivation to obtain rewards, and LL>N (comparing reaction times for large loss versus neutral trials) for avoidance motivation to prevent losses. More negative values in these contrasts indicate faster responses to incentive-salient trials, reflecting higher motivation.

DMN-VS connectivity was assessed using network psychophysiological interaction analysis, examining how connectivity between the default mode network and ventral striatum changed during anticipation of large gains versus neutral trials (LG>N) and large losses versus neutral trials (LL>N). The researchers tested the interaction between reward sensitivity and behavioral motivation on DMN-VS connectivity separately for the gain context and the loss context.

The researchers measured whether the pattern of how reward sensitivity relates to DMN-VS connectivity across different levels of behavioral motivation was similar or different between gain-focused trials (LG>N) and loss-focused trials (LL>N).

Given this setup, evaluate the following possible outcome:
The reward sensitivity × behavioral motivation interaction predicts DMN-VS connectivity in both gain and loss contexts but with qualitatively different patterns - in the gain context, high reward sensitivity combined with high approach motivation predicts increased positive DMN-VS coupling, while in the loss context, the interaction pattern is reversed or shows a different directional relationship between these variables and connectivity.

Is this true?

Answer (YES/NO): YES